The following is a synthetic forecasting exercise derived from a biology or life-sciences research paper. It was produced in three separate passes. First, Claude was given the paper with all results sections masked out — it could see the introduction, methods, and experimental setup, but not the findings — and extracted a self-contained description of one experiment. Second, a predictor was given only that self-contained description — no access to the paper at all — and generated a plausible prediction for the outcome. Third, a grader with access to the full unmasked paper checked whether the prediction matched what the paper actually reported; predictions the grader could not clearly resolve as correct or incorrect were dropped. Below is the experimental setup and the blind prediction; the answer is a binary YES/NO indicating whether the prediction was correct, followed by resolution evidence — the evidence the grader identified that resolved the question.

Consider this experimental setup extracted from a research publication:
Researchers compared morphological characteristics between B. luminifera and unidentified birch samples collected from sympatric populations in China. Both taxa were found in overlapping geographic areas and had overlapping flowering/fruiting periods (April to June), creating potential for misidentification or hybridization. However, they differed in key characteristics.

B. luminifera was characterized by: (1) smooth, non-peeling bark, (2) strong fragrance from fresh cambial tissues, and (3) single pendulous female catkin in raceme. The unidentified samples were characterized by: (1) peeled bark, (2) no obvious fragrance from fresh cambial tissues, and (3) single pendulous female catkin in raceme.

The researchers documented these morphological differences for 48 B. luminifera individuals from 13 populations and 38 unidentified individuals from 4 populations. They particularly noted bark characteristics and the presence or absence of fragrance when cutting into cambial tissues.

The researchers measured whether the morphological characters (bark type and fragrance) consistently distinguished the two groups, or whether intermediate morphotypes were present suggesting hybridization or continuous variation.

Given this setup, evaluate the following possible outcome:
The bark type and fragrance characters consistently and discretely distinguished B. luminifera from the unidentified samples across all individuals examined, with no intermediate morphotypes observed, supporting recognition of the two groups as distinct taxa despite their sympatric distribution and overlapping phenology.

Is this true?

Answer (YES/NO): YES